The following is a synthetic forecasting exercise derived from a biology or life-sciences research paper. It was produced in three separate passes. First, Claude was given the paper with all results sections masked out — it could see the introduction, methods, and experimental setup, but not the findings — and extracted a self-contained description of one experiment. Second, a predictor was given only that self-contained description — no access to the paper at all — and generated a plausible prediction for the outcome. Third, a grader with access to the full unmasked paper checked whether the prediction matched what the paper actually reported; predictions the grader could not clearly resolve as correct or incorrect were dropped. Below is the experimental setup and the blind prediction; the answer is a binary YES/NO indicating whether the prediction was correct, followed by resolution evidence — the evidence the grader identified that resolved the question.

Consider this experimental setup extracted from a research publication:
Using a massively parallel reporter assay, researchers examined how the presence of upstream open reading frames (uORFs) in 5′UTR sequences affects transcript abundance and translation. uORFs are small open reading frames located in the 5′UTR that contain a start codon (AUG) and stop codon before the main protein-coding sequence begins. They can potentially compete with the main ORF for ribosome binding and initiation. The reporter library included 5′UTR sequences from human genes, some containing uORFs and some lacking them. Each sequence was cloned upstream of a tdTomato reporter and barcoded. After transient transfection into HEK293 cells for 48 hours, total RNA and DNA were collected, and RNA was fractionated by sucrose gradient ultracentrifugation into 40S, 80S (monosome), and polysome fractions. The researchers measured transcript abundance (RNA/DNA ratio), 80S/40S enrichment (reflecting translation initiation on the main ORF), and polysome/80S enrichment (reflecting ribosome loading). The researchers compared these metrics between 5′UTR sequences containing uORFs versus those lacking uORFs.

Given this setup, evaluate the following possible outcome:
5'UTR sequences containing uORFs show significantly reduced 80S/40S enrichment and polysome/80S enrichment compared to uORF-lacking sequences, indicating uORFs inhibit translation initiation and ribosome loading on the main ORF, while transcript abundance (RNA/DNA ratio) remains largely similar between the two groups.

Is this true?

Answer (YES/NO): NO